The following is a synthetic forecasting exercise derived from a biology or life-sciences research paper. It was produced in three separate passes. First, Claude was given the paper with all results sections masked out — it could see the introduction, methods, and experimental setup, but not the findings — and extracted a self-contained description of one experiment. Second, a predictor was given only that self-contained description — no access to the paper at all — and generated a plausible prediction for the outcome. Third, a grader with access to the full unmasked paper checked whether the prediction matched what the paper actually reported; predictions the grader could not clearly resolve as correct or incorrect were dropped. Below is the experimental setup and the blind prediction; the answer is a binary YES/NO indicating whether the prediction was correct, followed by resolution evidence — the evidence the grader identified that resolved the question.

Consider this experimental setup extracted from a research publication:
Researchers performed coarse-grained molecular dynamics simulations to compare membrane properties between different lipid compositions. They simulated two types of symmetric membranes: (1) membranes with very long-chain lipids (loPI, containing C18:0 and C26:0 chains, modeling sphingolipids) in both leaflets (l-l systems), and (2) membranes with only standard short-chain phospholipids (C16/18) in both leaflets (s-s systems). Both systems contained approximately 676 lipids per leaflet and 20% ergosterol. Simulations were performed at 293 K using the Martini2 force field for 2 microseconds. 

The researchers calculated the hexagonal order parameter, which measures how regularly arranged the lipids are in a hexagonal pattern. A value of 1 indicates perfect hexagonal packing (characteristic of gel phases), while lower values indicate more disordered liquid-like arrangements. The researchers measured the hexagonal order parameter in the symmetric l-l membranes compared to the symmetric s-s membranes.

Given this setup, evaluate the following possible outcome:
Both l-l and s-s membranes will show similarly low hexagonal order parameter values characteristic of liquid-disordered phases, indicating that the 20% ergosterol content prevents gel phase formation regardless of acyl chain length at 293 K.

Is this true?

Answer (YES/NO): NO